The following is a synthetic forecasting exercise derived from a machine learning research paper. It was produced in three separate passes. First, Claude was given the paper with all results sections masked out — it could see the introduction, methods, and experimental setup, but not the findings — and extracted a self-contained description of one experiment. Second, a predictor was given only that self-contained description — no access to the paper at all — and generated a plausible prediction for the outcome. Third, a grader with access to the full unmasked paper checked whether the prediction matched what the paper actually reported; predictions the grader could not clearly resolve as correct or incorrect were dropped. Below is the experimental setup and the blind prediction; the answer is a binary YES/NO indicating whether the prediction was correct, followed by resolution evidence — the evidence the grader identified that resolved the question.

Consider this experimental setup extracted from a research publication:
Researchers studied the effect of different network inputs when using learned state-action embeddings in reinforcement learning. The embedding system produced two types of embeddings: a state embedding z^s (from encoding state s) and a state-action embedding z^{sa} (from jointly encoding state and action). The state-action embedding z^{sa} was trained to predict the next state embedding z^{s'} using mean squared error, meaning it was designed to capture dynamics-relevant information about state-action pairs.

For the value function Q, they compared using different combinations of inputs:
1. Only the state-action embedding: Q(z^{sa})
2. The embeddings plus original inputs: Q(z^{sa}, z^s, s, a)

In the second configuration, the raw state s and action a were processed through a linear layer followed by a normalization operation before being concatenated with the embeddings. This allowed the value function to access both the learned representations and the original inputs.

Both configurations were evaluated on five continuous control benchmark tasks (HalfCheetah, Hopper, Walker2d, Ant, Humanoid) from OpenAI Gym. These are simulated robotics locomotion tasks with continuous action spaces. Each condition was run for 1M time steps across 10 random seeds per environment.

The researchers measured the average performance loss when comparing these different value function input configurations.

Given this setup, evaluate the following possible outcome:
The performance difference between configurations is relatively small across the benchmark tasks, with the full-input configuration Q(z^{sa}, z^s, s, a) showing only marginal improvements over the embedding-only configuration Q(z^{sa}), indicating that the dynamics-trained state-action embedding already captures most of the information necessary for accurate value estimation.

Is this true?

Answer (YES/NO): NO